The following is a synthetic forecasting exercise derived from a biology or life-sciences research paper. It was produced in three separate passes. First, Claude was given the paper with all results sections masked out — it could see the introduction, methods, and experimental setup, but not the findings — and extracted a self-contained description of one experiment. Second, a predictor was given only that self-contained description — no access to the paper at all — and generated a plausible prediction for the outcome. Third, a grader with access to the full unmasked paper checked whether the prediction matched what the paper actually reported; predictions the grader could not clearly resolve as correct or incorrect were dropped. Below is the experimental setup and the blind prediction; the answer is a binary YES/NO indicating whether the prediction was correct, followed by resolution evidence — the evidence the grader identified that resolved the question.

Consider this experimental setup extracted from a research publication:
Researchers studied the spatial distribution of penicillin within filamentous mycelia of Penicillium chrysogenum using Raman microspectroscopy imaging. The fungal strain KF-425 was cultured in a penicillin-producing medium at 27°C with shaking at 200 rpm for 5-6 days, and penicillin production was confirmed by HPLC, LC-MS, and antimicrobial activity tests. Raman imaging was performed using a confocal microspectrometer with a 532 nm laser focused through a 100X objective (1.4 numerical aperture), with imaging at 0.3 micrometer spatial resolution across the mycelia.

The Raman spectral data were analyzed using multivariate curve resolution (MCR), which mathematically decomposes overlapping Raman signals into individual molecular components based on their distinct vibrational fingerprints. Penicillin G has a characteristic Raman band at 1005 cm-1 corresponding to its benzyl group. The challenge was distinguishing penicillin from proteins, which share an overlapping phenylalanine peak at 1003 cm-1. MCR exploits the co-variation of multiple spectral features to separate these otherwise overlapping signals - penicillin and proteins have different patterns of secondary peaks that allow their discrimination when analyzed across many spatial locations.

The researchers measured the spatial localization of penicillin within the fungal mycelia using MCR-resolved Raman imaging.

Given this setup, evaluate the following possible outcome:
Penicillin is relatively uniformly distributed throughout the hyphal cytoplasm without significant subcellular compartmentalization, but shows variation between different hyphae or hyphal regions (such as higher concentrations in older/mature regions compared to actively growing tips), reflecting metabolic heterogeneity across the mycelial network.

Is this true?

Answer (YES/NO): NO